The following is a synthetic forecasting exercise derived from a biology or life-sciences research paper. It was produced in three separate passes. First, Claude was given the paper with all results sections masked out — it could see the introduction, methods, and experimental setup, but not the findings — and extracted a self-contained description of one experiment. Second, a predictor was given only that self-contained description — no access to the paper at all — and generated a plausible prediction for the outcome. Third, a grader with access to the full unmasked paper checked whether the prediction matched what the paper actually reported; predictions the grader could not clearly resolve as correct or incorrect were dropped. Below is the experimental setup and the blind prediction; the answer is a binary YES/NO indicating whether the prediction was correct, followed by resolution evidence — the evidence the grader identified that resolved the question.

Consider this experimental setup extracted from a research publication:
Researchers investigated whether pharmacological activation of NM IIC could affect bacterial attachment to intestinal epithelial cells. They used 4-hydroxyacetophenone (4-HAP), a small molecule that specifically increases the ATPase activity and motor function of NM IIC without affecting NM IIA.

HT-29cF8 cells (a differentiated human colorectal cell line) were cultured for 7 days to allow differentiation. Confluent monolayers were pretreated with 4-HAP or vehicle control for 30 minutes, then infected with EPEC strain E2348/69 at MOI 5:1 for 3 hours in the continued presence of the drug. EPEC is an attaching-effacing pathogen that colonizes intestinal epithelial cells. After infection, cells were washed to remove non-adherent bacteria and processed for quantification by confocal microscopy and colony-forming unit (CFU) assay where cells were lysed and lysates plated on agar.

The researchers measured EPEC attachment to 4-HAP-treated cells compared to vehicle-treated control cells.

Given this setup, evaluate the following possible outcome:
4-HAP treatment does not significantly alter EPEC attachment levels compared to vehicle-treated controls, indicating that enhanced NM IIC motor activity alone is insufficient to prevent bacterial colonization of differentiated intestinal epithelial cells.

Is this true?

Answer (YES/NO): YES